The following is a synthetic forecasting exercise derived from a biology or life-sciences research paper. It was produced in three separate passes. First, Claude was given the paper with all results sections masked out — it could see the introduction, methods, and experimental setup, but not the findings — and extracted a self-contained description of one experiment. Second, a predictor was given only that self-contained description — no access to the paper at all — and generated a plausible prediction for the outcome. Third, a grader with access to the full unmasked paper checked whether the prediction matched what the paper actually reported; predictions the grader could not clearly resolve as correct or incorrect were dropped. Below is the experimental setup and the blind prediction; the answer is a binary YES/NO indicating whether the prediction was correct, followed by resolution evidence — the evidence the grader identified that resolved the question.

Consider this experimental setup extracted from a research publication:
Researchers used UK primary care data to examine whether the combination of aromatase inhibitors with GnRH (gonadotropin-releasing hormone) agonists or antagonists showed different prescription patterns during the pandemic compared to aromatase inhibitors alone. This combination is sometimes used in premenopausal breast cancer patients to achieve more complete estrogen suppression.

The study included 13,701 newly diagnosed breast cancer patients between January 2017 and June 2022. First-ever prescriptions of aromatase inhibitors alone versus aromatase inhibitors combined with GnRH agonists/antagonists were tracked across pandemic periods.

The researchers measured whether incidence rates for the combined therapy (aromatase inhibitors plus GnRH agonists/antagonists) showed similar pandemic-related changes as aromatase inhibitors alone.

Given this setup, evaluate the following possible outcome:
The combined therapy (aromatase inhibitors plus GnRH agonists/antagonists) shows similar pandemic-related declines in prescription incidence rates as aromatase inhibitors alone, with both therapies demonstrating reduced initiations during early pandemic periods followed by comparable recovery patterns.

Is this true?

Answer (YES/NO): NO